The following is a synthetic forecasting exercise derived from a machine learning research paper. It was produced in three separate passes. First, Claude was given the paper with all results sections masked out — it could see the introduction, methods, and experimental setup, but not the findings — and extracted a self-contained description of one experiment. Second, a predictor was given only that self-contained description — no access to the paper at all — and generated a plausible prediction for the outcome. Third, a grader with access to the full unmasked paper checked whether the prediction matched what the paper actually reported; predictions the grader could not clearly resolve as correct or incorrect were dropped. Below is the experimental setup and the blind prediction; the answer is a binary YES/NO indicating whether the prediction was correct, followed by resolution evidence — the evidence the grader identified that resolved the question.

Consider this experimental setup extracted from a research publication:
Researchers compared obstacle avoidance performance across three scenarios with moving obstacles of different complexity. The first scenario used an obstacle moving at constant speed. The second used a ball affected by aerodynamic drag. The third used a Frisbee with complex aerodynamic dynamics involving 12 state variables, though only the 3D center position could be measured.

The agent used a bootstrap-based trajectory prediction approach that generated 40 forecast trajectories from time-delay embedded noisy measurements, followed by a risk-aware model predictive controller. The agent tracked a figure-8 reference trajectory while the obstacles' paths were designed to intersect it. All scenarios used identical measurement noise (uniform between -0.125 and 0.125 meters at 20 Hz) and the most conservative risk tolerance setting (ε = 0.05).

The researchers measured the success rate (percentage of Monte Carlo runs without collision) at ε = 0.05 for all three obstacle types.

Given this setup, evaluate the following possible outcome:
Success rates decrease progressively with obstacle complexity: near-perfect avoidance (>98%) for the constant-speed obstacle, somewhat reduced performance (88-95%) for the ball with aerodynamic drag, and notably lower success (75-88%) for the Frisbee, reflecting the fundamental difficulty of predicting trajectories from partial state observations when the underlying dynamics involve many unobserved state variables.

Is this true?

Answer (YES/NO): NO